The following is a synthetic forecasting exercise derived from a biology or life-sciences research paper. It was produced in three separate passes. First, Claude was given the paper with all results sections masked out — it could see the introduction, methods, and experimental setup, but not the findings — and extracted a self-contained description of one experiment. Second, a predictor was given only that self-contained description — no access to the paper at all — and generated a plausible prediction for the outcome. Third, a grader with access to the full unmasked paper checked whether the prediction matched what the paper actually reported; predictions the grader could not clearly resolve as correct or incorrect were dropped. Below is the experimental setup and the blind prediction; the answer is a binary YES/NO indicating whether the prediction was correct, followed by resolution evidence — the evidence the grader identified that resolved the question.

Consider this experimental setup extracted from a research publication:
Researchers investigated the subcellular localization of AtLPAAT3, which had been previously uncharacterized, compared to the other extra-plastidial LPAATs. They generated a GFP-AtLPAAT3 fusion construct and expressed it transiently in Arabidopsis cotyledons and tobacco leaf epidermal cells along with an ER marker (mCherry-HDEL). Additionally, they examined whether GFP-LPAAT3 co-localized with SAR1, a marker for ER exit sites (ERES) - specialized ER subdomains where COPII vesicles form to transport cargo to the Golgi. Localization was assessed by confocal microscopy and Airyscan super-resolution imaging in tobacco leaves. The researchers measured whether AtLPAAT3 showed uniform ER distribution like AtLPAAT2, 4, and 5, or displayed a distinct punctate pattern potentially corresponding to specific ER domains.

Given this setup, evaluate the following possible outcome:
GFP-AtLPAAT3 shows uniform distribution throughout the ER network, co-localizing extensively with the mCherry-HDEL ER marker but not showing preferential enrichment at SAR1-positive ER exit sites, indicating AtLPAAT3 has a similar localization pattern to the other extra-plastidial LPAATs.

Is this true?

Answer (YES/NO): NO